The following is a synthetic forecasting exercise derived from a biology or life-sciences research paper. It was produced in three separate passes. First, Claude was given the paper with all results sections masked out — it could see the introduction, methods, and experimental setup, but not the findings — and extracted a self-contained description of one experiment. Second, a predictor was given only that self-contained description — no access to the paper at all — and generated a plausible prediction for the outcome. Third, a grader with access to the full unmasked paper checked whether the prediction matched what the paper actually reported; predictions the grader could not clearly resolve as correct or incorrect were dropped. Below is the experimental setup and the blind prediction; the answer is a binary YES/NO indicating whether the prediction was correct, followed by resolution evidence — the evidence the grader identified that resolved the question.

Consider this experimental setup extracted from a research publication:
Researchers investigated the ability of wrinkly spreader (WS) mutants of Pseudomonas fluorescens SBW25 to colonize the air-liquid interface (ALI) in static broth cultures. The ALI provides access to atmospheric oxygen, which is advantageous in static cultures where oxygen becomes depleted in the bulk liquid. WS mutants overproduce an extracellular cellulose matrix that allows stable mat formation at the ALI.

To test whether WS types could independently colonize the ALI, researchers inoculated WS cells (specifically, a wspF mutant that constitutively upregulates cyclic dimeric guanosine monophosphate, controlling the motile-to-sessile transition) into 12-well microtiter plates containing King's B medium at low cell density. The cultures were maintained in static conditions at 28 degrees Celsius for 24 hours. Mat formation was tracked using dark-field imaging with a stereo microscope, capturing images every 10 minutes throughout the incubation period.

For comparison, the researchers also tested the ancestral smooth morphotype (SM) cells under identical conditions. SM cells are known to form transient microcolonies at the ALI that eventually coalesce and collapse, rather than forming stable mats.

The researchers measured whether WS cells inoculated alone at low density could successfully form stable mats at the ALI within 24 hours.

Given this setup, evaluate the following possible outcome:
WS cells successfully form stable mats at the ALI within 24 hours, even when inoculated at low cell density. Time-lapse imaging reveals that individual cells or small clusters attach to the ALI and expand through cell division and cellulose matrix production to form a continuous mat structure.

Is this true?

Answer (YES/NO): NO